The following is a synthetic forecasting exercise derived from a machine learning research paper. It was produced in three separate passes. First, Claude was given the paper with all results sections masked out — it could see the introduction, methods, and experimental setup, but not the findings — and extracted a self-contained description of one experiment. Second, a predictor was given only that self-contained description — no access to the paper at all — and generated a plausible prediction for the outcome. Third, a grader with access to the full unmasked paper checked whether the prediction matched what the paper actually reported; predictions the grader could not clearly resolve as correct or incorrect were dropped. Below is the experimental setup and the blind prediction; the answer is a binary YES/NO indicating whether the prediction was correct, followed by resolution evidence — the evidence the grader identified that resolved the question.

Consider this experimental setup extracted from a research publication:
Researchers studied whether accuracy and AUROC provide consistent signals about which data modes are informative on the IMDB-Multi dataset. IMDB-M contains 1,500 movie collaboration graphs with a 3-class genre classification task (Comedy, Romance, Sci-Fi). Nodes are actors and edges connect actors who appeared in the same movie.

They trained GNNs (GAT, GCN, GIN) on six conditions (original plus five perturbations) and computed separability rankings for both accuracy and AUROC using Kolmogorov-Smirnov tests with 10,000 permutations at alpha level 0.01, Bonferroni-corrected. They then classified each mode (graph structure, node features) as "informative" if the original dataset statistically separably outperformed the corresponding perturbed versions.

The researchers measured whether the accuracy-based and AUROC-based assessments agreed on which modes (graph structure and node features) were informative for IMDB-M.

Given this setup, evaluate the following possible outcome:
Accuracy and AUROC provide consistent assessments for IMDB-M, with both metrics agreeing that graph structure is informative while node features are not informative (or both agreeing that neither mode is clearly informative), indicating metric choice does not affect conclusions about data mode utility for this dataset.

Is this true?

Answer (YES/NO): NO